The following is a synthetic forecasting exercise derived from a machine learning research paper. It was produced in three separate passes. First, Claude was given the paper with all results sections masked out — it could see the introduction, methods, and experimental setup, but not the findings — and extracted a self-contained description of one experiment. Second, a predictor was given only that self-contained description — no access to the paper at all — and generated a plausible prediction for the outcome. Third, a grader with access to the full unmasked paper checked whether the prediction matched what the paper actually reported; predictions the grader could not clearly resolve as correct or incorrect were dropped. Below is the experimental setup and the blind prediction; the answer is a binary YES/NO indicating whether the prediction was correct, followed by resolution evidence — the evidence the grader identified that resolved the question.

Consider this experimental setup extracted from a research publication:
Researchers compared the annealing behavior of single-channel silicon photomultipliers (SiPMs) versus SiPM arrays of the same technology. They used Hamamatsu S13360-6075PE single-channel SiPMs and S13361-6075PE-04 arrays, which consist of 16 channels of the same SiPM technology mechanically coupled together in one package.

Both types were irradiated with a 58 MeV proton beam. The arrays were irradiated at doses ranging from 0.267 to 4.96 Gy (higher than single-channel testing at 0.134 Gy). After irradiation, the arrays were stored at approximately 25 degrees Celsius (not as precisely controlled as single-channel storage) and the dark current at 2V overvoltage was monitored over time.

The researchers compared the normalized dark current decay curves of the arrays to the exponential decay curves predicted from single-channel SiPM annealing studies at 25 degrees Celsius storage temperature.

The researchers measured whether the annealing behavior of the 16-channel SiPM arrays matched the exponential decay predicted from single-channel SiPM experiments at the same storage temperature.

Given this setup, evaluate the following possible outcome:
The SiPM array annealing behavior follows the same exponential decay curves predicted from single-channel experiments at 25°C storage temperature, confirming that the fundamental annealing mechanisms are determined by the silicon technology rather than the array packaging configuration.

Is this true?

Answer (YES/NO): YES